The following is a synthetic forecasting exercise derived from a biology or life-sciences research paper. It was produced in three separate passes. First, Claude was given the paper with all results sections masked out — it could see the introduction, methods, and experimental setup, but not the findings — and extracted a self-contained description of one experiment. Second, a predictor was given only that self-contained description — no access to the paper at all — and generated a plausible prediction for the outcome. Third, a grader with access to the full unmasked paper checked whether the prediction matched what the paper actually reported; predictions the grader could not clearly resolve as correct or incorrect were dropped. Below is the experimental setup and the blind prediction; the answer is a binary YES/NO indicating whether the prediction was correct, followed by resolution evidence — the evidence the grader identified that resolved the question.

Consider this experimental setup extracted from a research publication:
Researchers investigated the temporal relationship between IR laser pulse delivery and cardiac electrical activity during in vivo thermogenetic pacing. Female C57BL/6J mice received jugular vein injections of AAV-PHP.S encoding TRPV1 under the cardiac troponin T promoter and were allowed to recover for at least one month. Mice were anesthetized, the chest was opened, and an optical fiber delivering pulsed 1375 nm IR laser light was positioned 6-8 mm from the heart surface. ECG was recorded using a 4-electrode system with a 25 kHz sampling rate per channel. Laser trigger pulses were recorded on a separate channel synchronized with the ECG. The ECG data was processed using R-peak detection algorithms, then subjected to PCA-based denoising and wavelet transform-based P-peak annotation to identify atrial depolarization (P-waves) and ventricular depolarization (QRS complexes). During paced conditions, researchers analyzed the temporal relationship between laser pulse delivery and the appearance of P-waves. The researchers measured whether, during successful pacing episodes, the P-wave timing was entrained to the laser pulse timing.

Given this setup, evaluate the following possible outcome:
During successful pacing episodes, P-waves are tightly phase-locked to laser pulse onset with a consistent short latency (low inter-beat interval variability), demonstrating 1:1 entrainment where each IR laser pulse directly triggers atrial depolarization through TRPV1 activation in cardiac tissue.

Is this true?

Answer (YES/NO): NO